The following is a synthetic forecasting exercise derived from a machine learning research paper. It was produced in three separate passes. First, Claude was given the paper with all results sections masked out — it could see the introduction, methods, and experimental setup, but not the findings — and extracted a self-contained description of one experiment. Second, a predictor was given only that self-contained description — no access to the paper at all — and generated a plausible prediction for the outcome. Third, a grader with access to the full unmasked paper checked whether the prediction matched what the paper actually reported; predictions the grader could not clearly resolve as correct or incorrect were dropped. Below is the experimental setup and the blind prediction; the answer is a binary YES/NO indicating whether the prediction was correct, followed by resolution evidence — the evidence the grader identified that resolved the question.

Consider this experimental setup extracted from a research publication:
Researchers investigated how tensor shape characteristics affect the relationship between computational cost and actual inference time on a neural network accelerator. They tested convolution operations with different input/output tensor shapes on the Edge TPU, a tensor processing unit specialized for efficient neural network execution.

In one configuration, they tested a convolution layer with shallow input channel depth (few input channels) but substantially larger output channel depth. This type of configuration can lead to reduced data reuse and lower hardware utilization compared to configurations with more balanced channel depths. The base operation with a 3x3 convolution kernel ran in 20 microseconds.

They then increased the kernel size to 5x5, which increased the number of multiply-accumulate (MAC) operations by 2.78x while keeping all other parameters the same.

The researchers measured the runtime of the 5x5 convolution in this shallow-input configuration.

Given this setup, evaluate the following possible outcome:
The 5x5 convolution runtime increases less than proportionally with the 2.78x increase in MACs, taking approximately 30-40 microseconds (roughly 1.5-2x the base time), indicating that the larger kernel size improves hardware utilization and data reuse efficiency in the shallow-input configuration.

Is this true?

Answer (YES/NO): NO